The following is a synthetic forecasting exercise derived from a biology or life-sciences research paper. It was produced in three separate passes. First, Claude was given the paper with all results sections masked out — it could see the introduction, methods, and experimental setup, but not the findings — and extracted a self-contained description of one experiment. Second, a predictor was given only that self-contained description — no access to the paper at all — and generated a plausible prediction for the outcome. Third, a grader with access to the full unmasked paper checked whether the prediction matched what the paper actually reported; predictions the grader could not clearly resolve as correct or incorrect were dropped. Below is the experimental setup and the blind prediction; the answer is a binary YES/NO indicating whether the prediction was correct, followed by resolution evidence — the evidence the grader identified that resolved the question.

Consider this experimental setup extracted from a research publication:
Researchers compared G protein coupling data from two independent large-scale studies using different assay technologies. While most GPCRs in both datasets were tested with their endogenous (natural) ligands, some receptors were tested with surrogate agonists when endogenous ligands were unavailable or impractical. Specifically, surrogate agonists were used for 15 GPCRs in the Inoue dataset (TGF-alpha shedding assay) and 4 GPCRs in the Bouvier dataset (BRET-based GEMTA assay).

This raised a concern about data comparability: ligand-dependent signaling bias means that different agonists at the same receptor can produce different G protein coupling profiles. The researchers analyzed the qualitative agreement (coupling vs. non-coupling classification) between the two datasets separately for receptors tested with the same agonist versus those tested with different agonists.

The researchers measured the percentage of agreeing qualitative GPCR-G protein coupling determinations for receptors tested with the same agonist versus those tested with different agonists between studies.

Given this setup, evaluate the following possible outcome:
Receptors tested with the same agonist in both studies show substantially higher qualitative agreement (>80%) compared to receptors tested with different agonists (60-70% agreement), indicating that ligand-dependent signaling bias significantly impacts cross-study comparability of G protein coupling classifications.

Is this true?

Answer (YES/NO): NO